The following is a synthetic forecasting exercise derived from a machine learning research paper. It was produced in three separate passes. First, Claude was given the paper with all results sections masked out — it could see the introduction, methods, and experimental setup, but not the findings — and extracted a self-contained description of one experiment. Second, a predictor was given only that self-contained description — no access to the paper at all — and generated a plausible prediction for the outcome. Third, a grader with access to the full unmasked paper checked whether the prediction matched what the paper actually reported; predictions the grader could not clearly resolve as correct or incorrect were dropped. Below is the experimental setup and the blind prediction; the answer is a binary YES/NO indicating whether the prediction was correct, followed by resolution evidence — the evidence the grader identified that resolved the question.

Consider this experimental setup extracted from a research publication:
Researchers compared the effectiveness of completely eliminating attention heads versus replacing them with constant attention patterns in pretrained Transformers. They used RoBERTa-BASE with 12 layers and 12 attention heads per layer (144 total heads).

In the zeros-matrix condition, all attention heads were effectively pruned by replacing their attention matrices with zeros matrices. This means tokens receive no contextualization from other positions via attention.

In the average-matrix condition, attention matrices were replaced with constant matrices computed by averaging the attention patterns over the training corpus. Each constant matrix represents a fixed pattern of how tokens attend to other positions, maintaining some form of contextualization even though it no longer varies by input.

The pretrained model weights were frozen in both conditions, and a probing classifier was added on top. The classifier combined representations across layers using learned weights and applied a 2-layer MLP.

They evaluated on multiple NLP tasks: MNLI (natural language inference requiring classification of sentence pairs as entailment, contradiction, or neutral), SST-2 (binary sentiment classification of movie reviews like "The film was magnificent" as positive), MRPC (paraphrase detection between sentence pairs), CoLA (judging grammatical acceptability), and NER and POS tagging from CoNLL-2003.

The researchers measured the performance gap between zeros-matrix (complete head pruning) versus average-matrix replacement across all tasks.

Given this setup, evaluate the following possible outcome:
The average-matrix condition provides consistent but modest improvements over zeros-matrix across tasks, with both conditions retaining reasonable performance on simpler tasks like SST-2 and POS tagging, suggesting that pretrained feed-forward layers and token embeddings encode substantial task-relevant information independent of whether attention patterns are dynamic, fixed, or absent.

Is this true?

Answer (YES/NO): NO